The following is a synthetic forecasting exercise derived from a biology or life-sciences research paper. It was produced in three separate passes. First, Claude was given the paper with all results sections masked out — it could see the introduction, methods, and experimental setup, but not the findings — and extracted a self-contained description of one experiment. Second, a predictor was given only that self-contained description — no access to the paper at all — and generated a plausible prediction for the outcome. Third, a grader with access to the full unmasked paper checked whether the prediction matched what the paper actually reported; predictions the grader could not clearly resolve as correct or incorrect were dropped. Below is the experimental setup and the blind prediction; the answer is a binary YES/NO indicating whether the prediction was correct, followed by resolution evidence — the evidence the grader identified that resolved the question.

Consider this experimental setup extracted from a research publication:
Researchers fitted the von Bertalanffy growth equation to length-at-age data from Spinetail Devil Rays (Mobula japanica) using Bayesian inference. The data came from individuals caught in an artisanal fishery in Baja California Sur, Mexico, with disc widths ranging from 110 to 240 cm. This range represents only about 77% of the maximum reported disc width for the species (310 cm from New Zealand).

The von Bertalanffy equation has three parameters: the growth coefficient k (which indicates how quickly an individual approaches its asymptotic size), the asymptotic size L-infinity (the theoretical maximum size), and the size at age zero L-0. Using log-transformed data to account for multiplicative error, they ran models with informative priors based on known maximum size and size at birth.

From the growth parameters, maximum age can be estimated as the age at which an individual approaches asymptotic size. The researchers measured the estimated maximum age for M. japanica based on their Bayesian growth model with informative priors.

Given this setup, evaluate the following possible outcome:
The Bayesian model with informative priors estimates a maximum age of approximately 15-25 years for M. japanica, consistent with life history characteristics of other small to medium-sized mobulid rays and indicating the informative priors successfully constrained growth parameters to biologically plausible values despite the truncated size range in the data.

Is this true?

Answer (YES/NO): YES